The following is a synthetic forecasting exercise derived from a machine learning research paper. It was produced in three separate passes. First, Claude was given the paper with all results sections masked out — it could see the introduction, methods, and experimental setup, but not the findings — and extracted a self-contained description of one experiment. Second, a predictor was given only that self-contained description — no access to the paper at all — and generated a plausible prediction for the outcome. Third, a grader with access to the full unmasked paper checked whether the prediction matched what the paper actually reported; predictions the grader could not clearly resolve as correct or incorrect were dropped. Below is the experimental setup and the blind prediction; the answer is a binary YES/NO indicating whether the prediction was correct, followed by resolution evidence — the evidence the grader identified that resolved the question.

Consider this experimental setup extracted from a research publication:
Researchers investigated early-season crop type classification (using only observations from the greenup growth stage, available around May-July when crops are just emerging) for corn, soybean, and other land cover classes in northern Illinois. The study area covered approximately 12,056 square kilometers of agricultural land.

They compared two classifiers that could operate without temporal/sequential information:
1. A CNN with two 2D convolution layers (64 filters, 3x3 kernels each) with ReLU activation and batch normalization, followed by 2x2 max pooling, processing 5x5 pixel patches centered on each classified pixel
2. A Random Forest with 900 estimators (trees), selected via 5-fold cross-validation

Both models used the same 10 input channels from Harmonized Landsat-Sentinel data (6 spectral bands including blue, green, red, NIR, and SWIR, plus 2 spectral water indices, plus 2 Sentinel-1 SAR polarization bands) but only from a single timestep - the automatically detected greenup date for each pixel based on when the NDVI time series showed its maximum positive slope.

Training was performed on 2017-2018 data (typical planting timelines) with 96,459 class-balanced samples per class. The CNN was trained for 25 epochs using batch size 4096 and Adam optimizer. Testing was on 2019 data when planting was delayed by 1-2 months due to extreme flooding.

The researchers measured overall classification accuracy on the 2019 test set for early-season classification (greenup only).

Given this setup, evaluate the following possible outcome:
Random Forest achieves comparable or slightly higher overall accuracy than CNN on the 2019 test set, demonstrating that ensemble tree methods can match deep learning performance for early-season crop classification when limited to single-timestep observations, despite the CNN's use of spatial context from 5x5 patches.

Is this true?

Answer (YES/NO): NO